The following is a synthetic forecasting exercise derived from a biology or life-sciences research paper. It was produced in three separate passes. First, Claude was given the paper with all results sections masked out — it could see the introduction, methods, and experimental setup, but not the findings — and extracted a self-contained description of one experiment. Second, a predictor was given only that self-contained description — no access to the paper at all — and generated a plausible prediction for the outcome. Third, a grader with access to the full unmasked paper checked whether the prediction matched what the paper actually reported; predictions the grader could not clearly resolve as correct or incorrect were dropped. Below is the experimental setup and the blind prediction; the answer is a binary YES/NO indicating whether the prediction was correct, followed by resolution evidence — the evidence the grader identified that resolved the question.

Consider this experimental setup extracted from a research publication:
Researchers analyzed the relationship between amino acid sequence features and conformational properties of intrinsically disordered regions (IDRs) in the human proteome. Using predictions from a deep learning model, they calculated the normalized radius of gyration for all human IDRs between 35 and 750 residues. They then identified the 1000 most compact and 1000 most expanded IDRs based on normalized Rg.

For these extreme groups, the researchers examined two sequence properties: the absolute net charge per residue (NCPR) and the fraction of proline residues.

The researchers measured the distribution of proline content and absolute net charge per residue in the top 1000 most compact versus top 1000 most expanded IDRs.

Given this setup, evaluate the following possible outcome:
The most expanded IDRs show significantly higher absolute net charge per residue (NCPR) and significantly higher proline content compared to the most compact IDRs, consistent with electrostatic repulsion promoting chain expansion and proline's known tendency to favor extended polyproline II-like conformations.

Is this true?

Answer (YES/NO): YES